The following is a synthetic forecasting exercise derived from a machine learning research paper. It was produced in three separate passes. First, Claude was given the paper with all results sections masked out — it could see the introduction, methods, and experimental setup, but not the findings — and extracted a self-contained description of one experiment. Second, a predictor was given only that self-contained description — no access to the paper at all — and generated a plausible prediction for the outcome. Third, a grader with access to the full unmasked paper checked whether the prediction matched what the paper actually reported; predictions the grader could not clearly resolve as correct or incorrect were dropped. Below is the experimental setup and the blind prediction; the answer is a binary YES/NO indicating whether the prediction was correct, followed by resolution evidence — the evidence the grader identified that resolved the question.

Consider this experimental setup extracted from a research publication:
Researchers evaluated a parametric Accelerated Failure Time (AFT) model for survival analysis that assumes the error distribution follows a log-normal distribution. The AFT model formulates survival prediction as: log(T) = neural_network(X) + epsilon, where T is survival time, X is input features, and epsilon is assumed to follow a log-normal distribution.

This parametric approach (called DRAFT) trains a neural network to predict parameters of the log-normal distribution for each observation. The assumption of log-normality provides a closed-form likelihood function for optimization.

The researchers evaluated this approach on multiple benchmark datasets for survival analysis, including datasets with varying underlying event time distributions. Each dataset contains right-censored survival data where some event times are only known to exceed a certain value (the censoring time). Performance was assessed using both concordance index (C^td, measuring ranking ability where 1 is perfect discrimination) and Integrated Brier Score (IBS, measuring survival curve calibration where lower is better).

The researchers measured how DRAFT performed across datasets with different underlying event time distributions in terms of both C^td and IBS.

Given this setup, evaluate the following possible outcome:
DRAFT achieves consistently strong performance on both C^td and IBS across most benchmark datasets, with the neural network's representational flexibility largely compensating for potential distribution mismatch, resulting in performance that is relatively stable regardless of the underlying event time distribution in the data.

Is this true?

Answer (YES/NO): NO